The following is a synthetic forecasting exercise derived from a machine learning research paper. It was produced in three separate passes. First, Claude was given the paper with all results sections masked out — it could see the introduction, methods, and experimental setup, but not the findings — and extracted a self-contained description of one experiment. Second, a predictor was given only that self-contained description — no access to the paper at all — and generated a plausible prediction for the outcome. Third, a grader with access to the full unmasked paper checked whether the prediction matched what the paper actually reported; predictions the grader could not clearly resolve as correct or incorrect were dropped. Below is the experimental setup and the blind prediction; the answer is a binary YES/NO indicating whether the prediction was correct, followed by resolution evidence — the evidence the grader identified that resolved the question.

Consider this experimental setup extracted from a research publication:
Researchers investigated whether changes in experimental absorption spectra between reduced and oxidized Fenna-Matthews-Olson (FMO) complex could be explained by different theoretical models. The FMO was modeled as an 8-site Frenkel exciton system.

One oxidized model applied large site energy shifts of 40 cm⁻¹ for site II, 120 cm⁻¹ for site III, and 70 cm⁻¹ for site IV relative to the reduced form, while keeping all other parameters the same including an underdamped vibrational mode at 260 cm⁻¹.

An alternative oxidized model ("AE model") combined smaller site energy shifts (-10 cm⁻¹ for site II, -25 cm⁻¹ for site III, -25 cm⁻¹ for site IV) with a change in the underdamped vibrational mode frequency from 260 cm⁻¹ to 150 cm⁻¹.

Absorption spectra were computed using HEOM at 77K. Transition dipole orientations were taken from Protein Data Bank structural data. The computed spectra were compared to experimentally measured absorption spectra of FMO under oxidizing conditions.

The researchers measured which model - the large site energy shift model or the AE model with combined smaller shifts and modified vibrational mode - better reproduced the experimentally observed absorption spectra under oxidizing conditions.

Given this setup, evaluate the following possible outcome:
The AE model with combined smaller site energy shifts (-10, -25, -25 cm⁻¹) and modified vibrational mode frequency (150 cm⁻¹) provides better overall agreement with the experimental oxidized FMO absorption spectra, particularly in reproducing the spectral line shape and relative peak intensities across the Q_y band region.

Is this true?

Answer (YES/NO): YES